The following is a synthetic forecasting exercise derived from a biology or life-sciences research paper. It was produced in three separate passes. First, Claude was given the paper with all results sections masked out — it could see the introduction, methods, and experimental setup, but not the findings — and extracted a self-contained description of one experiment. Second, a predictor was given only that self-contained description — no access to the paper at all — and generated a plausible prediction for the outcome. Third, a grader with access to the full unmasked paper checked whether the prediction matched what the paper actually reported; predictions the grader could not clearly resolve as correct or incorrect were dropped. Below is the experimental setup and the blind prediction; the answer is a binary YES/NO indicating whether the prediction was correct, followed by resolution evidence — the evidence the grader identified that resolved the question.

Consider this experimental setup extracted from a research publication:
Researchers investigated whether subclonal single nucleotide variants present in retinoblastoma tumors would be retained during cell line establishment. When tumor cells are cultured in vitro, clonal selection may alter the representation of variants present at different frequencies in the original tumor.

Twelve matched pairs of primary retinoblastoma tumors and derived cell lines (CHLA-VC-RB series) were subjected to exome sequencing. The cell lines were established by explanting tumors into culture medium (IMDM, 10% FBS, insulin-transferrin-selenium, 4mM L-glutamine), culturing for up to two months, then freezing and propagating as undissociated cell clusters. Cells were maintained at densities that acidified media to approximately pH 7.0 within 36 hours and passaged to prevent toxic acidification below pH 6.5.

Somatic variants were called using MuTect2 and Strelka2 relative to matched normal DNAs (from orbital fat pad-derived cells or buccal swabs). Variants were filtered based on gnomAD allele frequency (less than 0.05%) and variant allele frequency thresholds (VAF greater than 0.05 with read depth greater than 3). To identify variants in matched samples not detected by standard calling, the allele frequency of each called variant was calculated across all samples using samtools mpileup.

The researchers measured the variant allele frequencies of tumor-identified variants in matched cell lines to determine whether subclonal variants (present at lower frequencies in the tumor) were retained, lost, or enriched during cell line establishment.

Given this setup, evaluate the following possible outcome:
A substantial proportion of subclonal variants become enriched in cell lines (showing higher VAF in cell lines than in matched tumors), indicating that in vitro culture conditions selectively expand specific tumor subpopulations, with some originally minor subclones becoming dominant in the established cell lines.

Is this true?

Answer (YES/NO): YES